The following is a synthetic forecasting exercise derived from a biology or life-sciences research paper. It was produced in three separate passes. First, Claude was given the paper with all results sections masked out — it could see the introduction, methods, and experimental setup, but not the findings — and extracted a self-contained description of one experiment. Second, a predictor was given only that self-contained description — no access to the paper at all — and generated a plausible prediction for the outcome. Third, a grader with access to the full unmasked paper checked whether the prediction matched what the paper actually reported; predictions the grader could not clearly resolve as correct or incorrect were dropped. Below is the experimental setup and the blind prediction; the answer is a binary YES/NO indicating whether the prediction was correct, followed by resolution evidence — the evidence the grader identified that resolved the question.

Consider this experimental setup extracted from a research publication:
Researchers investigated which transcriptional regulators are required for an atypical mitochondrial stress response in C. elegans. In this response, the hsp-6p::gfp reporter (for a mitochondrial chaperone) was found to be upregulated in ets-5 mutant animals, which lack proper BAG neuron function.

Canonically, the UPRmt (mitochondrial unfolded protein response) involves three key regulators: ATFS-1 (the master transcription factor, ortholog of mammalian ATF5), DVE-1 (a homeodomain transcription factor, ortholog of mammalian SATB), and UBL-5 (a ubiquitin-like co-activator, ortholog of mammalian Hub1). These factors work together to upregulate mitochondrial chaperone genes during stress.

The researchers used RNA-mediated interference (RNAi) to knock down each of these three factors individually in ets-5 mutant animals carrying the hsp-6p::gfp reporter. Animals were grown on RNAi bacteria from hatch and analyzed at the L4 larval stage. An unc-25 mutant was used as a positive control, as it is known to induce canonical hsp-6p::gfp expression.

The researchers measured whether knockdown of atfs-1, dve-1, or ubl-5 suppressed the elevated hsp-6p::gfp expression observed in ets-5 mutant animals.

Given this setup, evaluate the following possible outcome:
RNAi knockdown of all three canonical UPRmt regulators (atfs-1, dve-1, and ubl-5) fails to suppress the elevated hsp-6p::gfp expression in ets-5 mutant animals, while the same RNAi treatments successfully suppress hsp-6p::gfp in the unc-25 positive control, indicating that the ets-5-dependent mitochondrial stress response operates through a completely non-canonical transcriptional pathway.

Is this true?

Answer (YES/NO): NO